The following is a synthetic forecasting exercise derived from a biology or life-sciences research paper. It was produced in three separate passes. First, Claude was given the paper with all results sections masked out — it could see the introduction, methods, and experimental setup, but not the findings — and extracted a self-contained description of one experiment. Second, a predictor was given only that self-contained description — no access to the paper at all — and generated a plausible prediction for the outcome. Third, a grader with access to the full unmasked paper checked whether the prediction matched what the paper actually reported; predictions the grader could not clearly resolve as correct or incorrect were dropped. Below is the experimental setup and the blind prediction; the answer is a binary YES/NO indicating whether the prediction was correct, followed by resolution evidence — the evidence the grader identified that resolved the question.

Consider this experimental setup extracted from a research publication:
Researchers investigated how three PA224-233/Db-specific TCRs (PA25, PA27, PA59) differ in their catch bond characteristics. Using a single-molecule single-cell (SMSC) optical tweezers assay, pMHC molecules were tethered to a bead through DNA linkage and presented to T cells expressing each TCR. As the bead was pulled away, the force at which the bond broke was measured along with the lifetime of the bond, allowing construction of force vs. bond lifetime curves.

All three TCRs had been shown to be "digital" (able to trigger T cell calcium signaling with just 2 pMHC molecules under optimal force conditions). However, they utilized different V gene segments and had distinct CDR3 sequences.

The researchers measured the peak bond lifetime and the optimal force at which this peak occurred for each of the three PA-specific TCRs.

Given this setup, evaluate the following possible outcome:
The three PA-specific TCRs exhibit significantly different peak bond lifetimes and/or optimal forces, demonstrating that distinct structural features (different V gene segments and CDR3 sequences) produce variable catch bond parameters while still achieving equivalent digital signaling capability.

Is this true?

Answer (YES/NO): YES